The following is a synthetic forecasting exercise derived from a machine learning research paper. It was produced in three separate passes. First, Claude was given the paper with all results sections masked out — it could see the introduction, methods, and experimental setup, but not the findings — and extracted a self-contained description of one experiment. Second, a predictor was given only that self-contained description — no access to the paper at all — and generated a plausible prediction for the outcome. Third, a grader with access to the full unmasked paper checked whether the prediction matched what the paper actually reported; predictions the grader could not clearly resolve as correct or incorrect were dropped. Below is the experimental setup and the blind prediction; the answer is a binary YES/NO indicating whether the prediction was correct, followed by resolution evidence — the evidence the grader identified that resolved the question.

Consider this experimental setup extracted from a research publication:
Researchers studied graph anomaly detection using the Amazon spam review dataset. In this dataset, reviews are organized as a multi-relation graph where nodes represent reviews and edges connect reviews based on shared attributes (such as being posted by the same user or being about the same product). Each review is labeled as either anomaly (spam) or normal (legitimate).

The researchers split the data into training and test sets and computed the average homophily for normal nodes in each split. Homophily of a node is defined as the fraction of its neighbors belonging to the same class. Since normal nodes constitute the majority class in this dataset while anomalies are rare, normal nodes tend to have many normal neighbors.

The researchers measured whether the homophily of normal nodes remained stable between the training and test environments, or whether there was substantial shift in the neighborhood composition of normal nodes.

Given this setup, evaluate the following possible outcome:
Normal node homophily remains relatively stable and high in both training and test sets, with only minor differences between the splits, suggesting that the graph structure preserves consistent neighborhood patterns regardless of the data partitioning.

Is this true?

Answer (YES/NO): YES